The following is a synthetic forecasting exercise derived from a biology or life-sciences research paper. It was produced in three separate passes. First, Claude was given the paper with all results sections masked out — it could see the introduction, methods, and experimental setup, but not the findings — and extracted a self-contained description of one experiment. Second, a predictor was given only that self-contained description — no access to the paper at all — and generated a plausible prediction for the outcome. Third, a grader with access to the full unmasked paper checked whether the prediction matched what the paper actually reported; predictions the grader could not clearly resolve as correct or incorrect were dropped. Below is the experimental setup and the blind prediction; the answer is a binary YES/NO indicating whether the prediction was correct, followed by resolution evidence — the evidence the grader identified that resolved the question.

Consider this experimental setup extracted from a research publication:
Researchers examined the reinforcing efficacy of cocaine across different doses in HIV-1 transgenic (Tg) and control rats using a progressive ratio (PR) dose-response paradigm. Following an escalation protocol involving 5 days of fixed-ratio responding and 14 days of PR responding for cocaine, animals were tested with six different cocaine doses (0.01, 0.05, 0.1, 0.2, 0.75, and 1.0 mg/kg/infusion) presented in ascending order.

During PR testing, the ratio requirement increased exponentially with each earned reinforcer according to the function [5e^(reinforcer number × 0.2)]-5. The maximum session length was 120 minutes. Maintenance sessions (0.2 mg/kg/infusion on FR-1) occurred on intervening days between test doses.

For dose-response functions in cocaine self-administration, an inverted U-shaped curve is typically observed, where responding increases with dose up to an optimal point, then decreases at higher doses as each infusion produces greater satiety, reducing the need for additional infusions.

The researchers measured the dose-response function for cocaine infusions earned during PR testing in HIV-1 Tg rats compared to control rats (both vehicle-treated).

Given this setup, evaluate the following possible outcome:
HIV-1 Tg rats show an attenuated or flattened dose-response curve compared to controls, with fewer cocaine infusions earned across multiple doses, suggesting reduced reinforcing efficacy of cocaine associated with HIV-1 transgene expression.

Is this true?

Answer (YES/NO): NO